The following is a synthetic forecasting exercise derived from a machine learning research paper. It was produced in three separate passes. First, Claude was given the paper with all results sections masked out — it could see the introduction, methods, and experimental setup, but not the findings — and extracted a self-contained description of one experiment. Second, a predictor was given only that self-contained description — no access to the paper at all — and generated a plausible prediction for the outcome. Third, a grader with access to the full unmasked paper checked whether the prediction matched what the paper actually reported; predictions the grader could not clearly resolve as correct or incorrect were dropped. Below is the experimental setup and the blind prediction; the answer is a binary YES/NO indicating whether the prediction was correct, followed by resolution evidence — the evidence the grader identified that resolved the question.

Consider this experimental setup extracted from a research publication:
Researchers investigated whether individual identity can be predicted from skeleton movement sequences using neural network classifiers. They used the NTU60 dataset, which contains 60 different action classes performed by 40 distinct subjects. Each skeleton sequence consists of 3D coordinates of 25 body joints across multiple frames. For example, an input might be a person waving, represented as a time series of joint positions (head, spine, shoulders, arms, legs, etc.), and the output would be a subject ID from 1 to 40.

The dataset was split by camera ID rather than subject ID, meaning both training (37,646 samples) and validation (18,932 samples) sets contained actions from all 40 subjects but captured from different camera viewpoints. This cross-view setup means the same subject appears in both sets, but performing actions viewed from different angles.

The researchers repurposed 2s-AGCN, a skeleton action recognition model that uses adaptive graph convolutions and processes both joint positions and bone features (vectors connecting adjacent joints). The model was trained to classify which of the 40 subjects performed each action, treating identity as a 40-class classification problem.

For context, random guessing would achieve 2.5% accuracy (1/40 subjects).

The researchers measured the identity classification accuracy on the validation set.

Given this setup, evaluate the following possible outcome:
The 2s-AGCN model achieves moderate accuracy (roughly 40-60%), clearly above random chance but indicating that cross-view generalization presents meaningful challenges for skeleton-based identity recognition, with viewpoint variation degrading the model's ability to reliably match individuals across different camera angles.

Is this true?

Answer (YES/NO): NO